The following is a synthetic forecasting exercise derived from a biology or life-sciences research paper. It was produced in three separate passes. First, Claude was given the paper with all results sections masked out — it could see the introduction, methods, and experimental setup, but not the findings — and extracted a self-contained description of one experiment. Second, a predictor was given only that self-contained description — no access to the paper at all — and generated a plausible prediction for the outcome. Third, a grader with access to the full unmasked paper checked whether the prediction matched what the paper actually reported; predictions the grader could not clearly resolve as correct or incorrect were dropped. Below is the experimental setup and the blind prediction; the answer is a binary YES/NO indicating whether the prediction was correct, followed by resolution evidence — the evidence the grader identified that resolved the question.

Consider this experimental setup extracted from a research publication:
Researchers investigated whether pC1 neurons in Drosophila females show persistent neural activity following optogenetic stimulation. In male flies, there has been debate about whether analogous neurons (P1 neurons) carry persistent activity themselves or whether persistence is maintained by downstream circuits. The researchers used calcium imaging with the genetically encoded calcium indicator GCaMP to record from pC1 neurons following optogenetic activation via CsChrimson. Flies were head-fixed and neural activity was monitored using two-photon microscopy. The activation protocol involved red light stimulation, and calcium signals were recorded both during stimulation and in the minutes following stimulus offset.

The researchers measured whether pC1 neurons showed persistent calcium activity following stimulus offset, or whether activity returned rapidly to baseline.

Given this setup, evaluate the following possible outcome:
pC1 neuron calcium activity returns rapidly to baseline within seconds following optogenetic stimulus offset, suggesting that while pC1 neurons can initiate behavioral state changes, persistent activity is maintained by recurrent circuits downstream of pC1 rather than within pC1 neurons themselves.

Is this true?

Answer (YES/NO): NO